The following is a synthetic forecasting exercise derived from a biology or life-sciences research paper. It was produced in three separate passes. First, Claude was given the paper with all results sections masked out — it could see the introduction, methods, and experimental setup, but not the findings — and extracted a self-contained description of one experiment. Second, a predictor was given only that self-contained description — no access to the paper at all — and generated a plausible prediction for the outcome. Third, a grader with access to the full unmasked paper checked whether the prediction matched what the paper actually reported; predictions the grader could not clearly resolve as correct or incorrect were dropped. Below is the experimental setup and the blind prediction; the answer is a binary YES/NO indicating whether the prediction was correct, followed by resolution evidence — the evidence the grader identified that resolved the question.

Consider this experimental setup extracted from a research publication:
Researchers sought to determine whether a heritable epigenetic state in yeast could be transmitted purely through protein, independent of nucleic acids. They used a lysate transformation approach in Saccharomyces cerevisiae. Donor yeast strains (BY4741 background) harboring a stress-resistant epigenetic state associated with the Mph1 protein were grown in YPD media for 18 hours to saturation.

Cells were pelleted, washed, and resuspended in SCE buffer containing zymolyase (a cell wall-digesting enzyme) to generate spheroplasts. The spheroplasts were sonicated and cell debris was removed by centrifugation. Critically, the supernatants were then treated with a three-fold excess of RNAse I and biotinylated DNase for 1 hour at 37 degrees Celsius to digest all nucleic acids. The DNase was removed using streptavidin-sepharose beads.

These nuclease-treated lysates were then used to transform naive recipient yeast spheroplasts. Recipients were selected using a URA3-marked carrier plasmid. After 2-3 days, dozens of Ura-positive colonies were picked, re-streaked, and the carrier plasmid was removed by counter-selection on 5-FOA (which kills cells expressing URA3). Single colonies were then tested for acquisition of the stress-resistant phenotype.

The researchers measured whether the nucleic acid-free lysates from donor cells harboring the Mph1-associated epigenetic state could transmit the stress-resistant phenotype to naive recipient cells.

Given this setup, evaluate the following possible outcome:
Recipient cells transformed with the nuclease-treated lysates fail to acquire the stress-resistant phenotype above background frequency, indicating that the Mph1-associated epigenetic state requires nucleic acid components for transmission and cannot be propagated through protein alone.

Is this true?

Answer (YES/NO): NO